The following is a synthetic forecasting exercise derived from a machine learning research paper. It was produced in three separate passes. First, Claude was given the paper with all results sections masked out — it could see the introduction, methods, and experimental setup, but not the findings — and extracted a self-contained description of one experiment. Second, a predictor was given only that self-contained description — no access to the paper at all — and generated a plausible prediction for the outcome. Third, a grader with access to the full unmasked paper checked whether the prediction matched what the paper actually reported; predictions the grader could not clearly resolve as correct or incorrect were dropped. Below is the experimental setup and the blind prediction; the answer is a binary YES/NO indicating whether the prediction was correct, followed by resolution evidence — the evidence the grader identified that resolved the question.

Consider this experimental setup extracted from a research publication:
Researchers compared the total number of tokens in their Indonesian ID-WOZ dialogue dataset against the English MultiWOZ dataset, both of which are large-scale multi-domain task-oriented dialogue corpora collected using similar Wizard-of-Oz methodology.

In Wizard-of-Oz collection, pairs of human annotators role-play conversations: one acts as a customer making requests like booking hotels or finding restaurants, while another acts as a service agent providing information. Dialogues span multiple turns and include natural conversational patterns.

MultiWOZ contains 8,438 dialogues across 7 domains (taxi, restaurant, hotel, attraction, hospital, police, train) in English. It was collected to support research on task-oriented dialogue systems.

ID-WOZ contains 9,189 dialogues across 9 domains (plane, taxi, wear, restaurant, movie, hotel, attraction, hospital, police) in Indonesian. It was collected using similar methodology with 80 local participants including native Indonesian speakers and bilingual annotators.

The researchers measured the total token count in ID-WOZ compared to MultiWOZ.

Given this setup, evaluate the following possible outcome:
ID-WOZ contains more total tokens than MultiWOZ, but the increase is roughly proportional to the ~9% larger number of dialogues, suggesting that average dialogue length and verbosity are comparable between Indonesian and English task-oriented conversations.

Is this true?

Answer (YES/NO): NO